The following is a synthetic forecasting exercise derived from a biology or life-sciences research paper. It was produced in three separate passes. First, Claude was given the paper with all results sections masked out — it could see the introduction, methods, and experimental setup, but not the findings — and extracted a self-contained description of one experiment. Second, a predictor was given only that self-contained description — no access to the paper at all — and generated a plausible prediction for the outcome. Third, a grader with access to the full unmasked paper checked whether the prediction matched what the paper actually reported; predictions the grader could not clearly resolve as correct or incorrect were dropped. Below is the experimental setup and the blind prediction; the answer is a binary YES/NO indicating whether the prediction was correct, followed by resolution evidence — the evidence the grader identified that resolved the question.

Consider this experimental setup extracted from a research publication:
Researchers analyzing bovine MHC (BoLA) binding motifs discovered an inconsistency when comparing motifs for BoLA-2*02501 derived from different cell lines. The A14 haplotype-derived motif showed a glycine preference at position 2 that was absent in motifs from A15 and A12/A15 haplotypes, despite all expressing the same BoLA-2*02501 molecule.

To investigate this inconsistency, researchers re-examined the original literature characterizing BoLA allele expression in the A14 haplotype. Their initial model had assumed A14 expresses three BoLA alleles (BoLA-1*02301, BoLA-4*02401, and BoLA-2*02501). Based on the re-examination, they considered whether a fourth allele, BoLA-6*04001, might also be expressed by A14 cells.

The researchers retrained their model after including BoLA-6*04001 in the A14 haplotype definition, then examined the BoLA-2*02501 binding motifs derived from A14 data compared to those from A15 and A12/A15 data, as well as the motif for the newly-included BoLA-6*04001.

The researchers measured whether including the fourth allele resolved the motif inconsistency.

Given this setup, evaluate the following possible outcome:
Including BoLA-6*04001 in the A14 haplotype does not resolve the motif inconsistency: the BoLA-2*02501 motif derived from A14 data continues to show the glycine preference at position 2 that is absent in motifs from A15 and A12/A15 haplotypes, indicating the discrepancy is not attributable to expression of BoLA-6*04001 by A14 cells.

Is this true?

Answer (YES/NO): NO